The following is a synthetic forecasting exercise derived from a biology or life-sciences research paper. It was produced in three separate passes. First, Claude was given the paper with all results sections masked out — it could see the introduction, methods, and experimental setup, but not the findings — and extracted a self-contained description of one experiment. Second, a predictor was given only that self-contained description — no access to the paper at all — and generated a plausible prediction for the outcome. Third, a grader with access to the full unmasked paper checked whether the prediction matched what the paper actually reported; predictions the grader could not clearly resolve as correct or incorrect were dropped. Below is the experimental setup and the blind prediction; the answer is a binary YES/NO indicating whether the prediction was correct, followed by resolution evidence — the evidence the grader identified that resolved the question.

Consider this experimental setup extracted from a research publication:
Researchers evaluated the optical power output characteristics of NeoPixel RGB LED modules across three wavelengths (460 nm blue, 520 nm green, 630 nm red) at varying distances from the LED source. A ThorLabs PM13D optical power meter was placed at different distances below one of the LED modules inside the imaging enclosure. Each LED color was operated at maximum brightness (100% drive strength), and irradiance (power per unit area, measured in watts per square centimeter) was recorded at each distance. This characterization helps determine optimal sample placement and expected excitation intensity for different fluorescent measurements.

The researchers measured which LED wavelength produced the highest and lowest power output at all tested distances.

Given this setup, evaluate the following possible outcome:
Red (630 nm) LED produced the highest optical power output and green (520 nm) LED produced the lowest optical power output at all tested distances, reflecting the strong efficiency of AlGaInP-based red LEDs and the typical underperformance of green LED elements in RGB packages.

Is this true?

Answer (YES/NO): NO